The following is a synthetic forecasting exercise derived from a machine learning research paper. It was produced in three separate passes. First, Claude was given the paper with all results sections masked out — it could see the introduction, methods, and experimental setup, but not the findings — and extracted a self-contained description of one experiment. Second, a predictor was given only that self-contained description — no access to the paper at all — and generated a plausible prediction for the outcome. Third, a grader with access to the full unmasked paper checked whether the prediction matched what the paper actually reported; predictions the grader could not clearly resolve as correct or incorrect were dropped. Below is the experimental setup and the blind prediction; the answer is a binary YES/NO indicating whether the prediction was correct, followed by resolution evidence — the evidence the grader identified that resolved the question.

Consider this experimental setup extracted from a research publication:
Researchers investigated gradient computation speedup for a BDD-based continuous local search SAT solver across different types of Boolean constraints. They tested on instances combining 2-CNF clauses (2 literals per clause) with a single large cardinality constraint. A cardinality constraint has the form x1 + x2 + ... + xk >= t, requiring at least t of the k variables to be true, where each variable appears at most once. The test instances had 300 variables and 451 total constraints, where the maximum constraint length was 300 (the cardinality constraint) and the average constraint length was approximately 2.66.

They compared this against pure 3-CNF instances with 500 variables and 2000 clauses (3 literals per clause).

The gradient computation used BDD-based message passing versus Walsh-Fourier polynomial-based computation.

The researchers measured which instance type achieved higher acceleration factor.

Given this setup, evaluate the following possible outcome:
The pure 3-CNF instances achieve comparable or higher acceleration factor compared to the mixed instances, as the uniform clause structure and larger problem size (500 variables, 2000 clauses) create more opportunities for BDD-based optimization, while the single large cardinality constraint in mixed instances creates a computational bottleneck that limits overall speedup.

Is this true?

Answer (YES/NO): YES